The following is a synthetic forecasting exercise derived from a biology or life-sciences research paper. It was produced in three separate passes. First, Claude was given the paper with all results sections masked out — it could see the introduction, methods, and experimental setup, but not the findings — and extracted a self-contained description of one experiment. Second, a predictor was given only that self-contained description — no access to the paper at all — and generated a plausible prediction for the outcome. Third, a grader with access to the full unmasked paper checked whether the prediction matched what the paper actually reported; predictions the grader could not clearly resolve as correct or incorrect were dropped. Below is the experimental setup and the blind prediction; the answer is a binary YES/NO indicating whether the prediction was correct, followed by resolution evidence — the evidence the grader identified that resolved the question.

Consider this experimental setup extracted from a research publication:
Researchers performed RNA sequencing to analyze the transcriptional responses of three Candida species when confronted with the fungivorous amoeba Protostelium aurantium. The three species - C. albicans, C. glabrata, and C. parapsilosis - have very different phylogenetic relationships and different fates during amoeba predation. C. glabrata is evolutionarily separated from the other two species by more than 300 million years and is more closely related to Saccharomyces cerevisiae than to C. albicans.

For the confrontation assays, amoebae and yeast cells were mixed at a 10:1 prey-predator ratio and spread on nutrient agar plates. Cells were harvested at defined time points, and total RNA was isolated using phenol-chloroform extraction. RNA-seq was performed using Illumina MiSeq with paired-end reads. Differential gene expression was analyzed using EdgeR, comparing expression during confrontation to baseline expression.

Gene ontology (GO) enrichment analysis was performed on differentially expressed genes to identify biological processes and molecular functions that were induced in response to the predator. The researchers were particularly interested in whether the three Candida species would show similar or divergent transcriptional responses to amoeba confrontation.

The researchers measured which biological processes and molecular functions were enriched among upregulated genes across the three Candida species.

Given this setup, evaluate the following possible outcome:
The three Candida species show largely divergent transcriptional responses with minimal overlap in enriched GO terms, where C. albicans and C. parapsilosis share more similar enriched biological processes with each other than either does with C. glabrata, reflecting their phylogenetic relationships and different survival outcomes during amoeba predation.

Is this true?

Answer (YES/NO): YES